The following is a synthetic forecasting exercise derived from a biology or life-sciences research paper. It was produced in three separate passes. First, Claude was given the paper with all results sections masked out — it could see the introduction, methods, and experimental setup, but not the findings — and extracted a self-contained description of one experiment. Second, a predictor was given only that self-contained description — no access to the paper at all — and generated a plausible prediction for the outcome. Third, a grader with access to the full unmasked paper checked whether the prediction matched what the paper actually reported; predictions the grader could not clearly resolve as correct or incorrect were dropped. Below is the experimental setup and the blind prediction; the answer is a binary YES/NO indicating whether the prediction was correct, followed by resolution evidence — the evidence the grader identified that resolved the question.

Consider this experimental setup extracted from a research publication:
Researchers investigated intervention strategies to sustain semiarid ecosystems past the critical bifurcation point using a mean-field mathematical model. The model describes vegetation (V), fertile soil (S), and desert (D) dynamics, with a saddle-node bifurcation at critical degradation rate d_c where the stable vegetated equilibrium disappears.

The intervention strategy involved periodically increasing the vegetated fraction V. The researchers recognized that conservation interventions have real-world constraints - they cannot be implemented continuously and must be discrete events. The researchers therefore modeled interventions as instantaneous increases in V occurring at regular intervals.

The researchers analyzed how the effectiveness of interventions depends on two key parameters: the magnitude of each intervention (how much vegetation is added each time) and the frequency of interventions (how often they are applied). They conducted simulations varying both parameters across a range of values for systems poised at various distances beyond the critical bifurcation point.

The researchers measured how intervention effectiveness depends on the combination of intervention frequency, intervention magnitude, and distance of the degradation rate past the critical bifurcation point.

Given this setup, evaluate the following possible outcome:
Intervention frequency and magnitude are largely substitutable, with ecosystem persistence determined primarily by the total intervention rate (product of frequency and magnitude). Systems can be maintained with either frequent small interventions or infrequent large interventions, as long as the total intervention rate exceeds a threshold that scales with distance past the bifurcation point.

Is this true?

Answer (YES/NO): NO